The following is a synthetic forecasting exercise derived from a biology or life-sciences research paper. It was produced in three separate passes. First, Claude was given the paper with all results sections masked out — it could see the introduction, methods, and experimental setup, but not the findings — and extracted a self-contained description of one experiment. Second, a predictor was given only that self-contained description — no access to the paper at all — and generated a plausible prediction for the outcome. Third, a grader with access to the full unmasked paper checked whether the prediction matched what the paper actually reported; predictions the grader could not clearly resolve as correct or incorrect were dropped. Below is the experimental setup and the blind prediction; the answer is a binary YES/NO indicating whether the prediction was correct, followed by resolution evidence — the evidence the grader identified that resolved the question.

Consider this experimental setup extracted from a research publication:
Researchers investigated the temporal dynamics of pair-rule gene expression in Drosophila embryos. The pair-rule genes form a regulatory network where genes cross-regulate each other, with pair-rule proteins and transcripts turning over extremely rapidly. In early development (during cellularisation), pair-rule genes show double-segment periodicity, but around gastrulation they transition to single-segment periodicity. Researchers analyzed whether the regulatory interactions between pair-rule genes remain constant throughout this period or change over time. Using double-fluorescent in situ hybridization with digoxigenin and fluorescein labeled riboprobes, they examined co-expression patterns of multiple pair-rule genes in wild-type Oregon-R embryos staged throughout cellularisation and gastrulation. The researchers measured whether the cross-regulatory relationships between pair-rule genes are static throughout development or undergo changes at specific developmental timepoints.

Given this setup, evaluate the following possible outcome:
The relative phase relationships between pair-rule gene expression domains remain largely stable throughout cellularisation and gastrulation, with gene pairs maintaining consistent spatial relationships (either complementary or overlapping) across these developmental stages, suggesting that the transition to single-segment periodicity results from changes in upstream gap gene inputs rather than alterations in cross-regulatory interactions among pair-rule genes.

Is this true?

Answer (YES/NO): NO